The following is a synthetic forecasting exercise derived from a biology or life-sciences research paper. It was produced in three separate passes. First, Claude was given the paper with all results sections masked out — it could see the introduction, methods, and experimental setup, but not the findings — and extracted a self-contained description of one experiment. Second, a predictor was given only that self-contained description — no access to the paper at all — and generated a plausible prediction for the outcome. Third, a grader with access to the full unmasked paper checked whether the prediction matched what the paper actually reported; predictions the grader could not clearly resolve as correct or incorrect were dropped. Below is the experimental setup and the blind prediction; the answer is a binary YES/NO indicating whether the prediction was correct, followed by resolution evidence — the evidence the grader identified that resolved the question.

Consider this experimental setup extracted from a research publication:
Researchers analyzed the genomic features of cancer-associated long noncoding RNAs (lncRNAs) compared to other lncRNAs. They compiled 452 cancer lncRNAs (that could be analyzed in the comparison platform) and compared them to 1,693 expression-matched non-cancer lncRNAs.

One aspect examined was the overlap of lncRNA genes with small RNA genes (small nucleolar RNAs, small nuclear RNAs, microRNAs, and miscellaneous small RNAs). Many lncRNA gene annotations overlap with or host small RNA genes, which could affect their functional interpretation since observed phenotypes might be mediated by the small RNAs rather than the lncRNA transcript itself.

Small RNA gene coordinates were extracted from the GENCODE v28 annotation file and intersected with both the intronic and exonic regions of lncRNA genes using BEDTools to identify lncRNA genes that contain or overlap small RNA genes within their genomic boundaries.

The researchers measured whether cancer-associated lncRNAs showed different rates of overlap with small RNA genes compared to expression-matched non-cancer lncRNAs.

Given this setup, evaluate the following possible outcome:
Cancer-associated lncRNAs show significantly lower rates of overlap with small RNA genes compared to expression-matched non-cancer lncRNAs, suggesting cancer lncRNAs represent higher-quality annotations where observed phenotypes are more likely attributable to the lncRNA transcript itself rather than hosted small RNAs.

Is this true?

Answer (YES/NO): NO